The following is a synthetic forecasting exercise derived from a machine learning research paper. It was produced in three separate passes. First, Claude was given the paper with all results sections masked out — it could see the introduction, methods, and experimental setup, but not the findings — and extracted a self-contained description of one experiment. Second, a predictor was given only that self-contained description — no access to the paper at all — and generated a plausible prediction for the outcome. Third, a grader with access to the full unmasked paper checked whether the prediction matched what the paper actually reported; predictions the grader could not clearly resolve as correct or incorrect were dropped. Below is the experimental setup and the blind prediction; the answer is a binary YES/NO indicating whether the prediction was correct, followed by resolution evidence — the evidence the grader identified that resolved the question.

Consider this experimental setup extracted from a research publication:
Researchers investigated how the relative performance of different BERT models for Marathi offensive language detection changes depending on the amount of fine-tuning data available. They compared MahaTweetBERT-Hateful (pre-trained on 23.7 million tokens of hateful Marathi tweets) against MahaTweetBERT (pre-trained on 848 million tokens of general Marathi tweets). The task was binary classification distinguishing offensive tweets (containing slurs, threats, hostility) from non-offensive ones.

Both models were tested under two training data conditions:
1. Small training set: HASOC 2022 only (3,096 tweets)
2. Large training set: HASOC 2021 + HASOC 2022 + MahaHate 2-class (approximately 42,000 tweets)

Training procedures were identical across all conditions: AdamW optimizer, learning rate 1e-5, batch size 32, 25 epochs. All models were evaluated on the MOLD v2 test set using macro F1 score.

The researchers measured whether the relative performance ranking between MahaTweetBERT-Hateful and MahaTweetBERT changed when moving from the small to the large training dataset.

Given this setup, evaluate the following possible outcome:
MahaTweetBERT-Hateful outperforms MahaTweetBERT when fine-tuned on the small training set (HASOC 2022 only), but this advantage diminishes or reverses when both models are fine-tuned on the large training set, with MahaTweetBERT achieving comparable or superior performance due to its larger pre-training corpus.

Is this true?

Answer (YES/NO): YES